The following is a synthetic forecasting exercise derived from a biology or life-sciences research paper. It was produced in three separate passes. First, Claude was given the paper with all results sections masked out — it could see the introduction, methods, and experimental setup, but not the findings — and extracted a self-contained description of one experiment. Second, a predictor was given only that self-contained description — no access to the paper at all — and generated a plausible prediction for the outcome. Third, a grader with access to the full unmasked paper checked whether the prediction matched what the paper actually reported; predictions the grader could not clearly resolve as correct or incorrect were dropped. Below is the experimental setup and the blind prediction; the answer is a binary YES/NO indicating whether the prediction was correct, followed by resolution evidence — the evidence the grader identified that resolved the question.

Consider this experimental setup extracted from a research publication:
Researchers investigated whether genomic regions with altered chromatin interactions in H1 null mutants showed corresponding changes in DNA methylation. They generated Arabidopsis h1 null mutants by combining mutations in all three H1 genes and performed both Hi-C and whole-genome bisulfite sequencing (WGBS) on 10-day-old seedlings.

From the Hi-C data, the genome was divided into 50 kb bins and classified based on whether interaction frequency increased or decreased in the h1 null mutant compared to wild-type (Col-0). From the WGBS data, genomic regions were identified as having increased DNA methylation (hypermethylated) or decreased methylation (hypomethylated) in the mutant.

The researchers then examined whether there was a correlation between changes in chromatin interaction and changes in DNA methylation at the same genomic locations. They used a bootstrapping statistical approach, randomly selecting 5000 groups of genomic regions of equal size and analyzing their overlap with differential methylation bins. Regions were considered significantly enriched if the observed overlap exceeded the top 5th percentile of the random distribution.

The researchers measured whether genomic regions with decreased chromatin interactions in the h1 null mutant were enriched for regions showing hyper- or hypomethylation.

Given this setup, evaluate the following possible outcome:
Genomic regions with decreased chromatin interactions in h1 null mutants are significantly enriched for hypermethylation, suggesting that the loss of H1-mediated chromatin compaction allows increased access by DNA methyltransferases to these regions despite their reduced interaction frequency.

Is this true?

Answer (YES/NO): NO